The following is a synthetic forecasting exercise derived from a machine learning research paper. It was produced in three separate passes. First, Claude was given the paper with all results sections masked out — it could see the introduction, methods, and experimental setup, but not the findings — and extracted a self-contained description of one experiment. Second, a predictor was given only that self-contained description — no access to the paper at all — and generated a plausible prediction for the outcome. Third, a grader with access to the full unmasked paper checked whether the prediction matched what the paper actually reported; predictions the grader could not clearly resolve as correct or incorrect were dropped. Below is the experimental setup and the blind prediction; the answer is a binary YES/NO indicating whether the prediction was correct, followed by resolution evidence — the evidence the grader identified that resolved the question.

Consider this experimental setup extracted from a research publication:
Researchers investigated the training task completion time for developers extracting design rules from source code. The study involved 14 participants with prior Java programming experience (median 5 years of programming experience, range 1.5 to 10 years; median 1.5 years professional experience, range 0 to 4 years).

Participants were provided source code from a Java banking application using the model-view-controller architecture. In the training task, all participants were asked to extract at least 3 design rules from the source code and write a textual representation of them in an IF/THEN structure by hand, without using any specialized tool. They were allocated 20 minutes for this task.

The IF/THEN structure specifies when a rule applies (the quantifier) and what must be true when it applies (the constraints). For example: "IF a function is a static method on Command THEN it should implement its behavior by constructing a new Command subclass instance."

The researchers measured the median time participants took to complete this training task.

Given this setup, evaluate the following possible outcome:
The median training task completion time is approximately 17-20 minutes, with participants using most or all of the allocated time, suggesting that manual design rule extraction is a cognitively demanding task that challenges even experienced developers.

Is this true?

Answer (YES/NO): NO